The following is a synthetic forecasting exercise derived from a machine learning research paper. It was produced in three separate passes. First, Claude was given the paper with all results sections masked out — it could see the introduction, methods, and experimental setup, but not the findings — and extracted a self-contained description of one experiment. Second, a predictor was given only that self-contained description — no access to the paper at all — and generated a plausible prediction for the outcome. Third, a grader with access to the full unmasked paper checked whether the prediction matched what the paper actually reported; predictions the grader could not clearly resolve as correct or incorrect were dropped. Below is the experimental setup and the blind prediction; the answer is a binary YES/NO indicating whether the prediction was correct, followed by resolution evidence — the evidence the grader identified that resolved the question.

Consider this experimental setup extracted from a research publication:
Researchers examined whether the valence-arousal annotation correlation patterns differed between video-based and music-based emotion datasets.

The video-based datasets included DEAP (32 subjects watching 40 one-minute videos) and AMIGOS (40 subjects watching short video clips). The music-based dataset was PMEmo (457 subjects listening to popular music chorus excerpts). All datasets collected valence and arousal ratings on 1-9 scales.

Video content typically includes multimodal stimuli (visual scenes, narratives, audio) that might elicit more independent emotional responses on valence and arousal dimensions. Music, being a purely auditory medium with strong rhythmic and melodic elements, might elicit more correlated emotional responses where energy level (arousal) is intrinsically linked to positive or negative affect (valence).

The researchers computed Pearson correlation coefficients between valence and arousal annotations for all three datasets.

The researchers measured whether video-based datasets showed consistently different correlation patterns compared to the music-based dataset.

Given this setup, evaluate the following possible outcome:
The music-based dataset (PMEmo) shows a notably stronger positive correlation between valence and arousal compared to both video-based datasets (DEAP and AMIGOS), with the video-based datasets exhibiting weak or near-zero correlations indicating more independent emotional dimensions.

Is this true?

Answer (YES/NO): NO